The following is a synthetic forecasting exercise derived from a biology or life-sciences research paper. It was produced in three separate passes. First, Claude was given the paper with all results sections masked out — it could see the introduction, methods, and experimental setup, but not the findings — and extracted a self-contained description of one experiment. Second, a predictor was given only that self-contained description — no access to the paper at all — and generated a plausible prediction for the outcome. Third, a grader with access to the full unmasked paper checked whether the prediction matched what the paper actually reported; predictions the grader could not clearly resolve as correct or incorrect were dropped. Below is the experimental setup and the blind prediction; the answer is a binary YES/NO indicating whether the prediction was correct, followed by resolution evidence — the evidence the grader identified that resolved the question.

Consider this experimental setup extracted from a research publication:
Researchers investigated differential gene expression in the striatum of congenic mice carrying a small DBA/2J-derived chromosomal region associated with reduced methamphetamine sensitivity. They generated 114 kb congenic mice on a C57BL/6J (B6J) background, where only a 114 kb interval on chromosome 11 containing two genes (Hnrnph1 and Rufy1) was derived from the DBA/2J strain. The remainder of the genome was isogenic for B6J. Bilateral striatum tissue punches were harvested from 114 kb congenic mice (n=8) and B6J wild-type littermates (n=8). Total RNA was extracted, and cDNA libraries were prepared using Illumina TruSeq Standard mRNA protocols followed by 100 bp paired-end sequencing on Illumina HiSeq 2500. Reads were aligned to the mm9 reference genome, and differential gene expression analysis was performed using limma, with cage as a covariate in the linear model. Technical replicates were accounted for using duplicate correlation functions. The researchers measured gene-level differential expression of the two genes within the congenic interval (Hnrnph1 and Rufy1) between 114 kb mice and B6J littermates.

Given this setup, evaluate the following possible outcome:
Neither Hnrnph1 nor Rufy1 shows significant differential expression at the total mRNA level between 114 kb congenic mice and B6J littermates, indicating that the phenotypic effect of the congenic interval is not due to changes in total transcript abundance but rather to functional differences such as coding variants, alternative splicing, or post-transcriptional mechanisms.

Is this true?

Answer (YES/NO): YES